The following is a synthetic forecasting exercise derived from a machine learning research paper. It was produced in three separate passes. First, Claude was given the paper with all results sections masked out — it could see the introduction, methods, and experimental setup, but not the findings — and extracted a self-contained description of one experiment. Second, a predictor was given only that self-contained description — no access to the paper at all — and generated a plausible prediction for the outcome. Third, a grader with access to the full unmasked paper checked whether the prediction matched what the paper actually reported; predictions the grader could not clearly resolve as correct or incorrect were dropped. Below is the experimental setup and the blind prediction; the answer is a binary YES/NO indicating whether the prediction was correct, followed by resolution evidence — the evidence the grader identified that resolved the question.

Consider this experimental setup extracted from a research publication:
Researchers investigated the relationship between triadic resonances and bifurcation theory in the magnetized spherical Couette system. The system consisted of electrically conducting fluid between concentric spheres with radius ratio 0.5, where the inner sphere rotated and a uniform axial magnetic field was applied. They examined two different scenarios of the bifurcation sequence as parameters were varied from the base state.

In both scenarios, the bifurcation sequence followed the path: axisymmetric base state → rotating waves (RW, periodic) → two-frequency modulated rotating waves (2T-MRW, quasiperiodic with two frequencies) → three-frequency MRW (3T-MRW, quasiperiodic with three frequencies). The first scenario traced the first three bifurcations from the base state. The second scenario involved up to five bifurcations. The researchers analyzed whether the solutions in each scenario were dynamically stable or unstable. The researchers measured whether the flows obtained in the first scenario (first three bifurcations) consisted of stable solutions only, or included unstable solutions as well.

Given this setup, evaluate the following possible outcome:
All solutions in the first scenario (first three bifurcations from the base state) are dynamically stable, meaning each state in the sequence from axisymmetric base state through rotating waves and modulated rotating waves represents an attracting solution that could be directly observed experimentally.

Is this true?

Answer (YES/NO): YES